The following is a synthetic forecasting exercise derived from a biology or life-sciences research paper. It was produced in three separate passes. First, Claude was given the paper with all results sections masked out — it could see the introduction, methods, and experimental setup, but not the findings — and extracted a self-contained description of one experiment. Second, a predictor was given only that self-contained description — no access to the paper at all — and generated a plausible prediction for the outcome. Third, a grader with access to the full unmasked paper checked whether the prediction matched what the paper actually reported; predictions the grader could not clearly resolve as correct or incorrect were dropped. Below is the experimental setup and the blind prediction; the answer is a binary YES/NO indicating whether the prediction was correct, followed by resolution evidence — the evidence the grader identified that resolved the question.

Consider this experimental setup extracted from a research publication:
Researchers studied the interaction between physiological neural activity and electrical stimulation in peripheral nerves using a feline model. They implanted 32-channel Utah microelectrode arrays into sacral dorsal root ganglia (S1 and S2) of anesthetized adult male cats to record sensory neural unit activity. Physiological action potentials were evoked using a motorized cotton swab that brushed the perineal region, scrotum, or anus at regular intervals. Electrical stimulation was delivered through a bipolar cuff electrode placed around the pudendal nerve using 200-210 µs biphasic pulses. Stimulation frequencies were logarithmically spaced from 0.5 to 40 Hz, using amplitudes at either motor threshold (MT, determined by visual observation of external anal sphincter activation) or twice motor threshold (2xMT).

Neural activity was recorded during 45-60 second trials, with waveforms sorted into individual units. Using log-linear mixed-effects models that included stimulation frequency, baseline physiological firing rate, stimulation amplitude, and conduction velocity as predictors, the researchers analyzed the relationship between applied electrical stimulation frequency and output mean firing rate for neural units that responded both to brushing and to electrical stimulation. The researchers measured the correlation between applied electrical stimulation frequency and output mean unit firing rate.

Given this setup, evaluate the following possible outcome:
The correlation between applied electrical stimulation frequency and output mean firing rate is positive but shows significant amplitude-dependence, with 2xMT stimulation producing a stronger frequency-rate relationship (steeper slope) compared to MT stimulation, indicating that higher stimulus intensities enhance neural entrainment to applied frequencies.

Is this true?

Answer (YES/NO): NO